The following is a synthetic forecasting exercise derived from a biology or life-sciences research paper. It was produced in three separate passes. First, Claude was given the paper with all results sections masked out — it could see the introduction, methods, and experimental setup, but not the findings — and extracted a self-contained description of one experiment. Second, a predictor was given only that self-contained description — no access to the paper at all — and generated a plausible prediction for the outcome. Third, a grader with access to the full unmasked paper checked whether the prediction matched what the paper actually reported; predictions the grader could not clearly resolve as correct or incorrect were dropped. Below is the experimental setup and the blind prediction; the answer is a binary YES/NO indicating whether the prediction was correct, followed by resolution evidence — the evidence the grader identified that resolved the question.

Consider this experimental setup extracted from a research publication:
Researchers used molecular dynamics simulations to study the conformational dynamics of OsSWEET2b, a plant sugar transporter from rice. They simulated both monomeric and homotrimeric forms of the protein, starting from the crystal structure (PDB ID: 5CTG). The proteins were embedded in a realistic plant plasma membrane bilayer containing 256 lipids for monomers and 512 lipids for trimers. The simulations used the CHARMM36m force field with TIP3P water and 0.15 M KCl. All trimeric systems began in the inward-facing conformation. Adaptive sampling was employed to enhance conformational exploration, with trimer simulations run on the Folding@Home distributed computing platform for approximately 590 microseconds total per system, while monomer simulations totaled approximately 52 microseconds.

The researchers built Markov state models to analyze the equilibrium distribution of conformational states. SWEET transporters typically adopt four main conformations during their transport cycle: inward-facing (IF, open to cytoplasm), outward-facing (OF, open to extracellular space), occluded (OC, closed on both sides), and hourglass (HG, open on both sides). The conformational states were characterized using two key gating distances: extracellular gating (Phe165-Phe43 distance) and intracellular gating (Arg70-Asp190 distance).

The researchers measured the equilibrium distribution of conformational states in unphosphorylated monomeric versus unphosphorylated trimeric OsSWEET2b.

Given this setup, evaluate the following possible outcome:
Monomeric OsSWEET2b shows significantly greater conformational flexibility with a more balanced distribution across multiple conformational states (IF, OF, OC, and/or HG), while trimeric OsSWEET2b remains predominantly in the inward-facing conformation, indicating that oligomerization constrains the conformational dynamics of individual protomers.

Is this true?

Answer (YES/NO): NO